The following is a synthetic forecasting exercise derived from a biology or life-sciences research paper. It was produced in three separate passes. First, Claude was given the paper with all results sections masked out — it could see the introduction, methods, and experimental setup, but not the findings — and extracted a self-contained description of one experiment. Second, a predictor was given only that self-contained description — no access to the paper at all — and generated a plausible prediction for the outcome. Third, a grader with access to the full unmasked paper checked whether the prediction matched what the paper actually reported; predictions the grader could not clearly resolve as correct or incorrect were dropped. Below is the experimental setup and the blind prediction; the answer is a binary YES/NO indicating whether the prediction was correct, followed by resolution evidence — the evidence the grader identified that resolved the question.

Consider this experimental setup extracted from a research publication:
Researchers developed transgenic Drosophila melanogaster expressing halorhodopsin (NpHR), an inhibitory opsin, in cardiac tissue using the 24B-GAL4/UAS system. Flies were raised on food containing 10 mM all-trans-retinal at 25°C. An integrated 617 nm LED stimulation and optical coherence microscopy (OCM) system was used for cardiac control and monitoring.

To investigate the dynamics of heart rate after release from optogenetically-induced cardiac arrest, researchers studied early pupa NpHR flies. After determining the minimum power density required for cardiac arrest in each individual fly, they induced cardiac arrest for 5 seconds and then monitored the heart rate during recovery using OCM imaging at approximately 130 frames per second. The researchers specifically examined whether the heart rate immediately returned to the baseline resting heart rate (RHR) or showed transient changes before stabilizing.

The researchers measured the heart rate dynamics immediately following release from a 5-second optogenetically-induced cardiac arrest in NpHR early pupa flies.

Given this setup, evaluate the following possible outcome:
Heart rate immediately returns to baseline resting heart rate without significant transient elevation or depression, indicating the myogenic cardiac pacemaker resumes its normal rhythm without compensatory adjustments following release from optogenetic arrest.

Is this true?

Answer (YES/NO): NO